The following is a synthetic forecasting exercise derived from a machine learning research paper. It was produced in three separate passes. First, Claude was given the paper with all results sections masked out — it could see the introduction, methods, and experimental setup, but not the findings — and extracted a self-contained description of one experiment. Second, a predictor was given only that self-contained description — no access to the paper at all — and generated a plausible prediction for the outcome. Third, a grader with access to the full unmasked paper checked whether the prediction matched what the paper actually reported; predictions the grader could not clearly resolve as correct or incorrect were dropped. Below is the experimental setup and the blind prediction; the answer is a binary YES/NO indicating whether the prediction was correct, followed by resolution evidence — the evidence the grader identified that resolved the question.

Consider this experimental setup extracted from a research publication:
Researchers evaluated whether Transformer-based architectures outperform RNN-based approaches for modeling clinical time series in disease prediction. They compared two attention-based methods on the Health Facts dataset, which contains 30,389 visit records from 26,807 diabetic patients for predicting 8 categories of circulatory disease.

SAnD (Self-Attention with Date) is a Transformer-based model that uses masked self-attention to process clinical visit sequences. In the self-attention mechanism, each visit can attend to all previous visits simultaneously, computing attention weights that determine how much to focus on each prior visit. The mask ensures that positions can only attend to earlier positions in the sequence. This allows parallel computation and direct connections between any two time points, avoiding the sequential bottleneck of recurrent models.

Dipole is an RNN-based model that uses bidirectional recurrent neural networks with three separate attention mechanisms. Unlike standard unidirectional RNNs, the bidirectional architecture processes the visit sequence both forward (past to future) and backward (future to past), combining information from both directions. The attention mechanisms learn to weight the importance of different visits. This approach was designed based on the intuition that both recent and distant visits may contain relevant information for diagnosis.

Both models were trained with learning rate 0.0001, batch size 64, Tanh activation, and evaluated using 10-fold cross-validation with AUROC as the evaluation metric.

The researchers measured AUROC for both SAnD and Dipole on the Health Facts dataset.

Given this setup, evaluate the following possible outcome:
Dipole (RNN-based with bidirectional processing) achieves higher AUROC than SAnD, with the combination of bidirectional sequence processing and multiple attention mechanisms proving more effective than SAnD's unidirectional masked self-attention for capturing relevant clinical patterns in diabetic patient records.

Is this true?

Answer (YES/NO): YES